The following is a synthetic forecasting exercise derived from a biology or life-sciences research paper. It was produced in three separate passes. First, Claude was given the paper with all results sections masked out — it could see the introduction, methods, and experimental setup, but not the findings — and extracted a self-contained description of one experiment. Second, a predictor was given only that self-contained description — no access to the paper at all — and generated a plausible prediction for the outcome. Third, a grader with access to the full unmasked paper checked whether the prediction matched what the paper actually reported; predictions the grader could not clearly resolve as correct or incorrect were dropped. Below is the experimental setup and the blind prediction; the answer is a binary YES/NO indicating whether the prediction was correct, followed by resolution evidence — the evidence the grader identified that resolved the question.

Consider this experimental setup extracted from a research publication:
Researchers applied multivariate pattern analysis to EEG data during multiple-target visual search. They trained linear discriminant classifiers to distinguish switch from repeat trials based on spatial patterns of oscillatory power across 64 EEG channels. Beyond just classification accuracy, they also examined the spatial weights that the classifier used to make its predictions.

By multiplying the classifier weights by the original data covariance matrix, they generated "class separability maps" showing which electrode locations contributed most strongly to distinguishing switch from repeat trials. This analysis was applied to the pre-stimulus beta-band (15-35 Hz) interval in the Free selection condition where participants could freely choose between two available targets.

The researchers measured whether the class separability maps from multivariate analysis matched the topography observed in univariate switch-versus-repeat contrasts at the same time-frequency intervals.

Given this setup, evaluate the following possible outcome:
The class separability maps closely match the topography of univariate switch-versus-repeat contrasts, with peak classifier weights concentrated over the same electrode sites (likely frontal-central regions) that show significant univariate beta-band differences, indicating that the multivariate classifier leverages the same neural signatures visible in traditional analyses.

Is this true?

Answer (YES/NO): YES